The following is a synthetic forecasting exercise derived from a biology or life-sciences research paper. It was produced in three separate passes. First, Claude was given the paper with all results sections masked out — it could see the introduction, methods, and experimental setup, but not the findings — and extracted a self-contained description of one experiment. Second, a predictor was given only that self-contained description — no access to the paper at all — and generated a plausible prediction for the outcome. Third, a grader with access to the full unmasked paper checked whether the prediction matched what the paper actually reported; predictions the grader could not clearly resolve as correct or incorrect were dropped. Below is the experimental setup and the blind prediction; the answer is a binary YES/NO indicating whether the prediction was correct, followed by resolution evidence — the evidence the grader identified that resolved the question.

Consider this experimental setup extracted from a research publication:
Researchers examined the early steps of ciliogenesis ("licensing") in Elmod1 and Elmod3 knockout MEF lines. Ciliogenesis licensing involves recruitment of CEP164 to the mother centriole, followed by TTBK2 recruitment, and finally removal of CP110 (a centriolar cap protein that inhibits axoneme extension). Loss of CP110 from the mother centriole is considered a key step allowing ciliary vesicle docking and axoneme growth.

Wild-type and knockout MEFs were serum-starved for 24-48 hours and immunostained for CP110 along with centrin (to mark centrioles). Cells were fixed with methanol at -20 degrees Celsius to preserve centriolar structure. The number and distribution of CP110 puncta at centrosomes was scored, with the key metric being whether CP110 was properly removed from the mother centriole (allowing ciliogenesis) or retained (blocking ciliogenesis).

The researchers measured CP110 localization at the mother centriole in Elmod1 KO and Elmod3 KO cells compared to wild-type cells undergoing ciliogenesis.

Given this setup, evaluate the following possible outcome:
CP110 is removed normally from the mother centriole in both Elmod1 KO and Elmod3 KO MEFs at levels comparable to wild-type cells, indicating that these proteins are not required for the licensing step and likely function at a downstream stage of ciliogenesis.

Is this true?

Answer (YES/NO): YES